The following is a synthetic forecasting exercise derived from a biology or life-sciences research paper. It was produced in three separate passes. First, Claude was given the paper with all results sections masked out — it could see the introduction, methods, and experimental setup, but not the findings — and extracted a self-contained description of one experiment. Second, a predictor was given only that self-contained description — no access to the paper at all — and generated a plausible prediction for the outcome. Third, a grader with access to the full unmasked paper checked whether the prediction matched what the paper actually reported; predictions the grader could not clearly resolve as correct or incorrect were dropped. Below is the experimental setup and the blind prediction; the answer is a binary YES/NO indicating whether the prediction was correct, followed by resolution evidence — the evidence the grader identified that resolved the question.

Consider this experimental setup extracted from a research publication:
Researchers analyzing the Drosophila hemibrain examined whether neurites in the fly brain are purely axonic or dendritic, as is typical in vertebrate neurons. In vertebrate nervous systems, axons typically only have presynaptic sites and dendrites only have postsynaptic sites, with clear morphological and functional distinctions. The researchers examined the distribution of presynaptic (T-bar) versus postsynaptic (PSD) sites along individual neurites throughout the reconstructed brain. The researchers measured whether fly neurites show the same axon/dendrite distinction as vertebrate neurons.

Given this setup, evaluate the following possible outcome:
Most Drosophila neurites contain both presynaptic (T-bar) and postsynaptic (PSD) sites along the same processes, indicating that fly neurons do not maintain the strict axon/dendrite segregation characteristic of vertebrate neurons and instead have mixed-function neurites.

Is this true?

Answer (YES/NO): YES